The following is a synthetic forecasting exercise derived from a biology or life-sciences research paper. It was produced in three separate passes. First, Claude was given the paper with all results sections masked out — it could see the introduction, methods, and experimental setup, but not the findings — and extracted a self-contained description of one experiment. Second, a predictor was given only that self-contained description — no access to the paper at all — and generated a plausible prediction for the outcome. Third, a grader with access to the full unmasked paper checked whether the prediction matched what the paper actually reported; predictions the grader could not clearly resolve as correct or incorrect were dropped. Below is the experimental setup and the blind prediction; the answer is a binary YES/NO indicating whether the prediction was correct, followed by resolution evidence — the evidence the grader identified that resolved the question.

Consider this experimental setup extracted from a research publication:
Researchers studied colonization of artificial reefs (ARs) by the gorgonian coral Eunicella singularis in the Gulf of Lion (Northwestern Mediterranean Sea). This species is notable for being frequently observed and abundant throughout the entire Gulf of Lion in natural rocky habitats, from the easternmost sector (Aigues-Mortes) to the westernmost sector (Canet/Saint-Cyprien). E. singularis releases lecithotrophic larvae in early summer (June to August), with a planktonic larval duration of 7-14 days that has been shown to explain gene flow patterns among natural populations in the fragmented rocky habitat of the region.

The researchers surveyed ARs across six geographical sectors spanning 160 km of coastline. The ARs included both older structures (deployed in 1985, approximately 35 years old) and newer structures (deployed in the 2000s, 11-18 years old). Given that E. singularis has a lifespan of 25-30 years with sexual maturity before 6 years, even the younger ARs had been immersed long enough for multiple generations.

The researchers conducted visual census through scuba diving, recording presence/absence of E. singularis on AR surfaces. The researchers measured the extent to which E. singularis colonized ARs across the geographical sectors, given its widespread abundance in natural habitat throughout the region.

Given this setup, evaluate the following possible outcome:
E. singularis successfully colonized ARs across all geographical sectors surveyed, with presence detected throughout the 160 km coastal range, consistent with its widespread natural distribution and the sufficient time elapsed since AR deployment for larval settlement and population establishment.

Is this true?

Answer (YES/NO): NO